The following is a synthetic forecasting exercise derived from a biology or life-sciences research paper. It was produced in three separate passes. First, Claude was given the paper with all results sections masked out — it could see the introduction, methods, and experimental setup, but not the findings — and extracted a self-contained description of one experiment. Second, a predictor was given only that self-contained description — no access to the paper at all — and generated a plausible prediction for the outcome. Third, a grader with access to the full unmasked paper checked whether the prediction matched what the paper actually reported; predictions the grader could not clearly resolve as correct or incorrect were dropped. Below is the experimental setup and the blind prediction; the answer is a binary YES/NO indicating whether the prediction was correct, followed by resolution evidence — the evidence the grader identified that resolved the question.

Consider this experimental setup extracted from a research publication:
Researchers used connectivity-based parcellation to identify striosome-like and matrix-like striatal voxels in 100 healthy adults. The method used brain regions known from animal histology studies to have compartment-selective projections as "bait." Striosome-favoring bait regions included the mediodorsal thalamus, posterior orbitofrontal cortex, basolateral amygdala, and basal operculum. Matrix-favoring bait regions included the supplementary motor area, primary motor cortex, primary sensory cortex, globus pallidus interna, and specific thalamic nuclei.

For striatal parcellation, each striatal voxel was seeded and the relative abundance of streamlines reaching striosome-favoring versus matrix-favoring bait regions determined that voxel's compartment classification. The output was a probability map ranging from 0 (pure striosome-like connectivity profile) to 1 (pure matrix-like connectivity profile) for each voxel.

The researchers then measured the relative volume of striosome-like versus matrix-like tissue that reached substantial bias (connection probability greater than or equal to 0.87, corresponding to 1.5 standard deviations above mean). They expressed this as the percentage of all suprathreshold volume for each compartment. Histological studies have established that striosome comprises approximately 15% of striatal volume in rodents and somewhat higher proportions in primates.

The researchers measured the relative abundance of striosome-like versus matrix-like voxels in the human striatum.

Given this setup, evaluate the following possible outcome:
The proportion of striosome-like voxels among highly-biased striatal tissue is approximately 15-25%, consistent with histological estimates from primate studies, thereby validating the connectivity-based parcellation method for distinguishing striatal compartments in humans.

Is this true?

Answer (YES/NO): NO